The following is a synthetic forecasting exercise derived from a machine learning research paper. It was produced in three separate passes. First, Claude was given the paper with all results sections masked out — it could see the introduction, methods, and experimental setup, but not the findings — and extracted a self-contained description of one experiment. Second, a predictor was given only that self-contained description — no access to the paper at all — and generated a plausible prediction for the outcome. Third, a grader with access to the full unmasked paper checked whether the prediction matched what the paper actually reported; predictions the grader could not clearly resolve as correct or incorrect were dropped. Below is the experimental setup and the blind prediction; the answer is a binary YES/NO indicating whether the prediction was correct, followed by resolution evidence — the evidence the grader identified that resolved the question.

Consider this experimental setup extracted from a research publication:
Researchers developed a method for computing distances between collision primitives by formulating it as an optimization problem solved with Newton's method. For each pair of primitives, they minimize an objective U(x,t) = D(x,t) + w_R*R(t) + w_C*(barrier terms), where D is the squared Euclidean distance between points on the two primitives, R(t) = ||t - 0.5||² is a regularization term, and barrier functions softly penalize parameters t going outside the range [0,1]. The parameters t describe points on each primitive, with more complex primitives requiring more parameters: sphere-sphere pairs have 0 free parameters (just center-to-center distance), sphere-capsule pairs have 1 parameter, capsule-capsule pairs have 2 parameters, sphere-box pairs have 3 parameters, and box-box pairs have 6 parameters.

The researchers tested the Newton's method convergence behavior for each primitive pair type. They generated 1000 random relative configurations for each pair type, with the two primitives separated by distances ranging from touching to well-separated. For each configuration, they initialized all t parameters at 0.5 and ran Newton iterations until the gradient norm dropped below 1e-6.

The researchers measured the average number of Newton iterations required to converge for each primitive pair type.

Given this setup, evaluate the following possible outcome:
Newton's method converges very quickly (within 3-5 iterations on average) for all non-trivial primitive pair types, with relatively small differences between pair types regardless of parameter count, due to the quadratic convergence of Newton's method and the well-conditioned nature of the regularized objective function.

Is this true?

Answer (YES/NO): NO